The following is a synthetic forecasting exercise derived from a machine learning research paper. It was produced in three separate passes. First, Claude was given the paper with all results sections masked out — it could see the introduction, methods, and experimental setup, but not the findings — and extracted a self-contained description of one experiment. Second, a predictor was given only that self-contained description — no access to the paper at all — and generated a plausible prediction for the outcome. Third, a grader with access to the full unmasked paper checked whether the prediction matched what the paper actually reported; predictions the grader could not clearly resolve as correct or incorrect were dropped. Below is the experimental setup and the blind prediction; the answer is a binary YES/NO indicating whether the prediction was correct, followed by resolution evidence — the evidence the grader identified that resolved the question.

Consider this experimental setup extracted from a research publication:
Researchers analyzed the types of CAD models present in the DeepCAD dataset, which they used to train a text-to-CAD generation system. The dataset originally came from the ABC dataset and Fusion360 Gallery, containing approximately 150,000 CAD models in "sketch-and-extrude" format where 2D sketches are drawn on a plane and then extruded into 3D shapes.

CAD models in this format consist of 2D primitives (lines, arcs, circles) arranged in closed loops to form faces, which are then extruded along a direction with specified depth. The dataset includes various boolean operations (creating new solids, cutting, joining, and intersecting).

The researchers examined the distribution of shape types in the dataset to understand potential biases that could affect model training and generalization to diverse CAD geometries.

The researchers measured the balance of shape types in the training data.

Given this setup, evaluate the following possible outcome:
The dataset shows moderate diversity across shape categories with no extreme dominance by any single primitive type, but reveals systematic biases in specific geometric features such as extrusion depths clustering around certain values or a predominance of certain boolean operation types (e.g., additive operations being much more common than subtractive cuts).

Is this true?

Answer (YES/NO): NO